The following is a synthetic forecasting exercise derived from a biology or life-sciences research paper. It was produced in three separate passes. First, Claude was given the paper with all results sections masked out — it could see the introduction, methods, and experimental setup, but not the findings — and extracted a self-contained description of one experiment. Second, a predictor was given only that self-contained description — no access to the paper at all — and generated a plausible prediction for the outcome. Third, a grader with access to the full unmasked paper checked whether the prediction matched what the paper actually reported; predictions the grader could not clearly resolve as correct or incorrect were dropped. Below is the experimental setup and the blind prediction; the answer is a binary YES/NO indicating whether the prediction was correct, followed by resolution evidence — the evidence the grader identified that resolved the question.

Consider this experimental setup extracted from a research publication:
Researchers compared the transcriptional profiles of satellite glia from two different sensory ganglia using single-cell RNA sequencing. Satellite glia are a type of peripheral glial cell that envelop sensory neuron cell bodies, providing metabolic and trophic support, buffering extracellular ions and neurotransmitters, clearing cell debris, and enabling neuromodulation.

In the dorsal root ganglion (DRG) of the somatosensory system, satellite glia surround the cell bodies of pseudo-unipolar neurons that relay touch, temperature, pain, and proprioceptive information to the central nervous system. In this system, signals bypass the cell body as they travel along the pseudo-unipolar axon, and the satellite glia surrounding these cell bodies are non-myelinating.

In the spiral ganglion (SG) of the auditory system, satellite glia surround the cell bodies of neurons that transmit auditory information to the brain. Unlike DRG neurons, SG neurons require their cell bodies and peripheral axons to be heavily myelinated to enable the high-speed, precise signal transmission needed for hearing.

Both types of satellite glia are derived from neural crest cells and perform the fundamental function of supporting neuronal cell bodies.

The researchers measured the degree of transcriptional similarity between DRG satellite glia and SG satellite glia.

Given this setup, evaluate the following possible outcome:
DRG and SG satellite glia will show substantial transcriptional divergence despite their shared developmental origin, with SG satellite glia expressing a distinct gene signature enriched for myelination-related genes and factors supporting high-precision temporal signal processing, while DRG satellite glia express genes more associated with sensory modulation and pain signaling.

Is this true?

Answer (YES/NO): NO